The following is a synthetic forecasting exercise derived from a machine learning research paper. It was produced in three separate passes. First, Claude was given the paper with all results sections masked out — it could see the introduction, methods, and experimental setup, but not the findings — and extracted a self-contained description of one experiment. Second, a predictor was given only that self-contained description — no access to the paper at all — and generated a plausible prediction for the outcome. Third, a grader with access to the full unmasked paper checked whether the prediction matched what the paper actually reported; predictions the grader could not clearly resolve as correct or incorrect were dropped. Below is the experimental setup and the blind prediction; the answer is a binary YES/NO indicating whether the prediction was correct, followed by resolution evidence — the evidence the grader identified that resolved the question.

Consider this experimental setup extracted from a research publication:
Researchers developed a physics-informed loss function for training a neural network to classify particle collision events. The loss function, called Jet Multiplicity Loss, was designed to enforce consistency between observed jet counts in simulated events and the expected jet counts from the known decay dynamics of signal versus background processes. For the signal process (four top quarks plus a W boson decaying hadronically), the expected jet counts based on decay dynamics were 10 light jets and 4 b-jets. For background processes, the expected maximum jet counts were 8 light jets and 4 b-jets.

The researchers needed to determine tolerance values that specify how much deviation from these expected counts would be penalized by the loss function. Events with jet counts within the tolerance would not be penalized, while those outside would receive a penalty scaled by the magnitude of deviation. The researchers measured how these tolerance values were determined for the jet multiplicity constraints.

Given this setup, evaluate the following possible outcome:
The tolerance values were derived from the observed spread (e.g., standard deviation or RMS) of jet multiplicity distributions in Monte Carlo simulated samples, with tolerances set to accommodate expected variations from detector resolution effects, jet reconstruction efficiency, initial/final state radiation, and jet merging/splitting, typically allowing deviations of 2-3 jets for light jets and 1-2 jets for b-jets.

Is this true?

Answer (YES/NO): NO